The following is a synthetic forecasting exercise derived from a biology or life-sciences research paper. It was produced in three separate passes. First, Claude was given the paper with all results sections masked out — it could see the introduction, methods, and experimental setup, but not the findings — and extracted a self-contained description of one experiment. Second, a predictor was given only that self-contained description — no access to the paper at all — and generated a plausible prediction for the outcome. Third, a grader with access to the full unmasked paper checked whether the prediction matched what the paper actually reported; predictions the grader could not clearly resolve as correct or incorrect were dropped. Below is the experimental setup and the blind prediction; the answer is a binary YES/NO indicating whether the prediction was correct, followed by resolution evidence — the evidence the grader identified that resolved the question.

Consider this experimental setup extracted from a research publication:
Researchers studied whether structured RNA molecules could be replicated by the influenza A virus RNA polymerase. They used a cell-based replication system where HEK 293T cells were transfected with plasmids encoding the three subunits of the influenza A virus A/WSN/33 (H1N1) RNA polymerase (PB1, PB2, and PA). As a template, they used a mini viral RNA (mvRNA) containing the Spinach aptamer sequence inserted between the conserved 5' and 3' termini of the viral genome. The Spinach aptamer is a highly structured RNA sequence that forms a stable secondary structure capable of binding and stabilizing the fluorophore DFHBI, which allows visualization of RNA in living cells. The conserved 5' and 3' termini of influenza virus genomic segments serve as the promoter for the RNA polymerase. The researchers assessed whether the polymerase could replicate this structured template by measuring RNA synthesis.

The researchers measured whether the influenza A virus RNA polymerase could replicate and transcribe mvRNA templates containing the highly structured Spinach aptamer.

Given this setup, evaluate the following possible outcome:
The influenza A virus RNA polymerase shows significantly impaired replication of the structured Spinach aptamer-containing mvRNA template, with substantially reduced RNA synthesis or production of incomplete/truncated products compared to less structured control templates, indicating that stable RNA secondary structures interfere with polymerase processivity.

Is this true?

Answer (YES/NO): NO